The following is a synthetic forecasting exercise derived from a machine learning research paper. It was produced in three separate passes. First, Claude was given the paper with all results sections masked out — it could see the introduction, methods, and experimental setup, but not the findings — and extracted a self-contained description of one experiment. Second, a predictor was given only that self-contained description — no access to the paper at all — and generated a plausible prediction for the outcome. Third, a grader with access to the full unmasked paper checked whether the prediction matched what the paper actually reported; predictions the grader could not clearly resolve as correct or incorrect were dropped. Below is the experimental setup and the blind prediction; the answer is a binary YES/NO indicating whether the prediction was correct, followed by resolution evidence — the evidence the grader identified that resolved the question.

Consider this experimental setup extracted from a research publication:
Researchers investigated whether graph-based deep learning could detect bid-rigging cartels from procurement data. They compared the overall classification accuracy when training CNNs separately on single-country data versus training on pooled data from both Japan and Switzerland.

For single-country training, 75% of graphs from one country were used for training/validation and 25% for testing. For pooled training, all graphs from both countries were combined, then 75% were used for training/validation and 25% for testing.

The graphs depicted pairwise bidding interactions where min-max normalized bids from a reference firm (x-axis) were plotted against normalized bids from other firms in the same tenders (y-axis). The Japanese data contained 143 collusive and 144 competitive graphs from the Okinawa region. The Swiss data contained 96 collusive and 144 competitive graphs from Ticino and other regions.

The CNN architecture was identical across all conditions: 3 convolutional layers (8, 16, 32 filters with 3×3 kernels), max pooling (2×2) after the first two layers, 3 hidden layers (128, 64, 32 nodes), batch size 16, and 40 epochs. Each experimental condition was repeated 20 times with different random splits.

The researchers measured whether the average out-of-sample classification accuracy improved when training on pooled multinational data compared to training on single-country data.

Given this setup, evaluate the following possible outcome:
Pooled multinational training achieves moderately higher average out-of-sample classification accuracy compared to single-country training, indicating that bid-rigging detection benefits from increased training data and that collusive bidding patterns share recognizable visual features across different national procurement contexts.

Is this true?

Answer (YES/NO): NO